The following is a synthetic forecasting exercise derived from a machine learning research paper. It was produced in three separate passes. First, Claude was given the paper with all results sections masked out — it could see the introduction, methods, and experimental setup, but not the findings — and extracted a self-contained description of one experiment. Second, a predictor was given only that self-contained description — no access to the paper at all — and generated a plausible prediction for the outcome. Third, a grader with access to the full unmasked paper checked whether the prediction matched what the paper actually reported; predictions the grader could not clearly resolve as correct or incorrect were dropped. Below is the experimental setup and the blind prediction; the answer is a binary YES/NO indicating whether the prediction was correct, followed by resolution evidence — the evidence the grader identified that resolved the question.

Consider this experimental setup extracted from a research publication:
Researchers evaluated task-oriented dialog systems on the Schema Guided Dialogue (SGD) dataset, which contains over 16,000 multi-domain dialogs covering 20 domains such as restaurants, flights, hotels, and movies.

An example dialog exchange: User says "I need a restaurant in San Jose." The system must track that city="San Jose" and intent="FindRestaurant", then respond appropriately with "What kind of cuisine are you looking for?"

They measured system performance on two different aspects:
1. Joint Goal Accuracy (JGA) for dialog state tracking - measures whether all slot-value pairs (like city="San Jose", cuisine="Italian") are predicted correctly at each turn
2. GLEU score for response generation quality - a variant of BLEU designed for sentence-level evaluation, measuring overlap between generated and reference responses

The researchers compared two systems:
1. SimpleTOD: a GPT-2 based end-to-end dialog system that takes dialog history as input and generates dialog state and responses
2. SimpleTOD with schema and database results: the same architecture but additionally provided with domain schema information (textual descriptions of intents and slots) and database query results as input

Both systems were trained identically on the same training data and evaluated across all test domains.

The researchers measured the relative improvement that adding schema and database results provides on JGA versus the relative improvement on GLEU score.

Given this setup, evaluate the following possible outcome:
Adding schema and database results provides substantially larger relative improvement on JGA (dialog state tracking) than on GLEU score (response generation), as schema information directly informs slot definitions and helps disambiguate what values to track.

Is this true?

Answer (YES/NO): YES